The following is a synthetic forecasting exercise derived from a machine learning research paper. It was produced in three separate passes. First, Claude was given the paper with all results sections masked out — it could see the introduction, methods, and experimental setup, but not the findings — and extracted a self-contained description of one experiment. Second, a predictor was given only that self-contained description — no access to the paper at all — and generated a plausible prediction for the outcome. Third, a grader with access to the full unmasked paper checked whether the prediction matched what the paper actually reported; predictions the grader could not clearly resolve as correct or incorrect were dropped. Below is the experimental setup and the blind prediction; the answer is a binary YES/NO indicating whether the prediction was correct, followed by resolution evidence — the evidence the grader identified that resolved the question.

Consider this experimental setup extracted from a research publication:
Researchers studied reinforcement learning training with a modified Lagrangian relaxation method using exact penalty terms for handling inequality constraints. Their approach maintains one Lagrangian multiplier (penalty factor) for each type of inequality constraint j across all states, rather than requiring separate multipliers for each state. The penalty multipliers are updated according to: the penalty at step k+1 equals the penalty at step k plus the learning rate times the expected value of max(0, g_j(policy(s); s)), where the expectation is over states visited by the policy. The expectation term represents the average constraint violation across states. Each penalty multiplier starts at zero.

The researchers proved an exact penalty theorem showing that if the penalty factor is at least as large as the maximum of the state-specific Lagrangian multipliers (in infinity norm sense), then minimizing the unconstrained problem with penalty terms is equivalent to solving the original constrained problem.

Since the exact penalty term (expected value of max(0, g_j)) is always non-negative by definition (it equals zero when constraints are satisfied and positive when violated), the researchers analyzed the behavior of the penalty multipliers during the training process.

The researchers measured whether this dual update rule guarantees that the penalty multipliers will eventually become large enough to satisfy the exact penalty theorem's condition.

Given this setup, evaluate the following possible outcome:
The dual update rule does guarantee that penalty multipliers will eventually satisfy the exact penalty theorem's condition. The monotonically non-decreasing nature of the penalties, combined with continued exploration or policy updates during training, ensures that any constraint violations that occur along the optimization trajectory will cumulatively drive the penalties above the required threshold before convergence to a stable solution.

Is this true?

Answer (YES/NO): YES